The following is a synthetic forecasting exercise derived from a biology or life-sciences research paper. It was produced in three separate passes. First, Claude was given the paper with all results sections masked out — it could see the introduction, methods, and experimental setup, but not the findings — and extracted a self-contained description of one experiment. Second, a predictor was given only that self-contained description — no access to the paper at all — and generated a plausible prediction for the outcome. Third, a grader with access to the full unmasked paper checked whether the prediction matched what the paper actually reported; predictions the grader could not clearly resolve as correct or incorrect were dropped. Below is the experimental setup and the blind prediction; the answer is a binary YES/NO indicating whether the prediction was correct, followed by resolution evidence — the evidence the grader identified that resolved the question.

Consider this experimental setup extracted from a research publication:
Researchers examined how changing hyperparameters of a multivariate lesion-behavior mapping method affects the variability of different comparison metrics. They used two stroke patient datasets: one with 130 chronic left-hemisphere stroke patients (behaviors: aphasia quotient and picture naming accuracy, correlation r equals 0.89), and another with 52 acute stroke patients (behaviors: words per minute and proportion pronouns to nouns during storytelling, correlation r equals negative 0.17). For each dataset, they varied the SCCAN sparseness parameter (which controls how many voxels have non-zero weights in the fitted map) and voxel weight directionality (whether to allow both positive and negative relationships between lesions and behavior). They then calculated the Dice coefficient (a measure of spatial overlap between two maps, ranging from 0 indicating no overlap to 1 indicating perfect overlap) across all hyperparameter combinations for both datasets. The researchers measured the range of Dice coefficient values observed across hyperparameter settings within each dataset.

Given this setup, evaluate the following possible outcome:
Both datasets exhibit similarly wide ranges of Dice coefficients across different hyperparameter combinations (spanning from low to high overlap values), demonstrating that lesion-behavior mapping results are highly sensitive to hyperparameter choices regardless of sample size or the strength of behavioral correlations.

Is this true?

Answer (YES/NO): NO